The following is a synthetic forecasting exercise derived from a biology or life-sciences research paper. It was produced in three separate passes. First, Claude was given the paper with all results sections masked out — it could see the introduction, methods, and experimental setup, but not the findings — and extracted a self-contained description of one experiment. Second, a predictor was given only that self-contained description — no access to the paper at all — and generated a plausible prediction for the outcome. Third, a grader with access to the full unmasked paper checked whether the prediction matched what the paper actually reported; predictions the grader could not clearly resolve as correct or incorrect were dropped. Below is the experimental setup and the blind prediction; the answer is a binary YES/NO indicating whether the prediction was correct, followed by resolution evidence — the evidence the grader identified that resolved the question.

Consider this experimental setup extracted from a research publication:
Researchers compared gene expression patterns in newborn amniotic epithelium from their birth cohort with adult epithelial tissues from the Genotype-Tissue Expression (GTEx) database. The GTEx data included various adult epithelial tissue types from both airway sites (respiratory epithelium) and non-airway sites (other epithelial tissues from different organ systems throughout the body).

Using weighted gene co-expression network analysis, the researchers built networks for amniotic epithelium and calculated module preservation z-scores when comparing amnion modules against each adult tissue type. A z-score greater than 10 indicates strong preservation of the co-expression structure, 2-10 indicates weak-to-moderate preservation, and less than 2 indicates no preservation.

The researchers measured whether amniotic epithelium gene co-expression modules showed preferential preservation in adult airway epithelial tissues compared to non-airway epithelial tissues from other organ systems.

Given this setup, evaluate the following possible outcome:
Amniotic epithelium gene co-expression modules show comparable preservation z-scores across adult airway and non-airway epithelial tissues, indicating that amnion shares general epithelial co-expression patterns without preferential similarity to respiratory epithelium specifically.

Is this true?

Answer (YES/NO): YES